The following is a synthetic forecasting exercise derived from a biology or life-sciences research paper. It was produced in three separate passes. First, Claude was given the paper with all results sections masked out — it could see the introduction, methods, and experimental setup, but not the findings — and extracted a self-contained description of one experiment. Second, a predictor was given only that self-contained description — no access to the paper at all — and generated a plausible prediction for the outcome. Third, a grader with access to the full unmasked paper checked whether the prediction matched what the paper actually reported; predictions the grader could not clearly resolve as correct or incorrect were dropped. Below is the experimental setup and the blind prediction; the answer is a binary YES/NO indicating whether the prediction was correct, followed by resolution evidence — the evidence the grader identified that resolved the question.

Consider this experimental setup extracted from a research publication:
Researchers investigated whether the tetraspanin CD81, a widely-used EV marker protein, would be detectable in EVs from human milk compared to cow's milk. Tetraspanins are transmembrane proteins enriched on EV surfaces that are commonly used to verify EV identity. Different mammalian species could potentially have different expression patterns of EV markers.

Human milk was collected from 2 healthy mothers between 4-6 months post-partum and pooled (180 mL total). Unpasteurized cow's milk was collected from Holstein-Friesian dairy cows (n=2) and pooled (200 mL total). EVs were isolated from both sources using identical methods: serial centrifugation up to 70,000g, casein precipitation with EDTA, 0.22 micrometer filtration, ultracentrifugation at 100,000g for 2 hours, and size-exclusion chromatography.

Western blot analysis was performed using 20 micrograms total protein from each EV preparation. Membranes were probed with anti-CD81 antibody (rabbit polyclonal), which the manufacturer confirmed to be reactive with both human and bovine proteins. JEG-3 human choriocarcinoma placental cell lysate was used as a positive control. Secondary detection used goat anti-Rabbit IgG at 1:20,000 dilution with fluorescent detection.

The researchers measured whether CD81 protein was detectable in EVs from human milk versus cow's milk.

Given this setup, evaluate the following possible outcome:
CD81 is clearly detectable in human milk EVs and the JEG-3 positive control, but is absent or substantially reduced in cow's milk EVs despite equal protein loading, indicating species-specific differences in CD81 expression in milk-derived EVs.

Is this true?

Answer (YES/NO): NO